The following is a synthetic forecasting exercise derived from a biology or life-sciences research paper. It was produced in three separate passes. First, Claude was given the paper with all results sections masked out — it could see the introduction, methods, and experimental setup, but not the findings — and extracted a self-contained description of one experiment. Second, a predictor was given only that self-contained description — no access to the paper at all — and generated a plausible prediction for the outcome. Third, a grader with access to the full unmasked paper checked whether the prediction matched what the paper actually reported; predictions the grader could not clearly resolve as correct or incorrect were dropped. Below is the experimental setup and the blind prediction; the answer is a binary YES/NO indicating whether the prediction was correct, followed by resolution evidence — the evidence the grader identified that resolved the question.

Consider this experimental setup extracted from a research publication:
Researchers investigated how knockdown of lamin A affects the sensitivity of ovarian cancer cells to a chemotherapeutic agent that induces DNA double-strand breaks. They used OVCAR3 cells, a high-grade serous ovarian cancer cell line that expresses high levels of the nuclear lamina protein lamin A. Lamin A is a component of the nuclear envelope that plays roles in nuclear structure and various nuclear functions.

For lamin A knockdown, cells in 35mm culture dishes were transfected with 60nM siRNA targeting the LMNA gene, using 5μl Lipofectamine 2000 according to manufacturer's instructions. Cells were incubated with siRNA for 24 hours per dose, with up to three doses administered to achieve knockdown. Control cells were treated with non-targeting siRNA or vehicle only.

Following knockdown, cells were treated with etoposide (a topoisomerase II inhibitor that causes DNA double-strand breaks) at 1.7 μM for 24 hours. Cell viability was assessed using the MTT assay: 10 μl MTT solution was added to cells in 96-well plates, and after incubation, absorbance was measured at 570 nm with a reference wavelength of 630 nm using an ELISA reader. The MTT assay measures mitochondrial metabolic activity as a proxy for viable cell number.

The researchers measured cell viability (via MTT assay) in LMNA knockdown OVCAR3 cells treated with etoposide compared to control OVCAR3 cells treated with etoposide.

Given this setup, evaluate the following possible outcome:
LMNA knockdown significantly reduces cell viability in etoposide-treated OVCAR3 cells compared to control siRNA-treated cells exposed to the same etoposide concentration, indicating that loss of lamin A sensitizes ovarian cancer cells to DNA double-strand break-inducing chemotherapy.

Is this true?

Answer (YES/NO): YES